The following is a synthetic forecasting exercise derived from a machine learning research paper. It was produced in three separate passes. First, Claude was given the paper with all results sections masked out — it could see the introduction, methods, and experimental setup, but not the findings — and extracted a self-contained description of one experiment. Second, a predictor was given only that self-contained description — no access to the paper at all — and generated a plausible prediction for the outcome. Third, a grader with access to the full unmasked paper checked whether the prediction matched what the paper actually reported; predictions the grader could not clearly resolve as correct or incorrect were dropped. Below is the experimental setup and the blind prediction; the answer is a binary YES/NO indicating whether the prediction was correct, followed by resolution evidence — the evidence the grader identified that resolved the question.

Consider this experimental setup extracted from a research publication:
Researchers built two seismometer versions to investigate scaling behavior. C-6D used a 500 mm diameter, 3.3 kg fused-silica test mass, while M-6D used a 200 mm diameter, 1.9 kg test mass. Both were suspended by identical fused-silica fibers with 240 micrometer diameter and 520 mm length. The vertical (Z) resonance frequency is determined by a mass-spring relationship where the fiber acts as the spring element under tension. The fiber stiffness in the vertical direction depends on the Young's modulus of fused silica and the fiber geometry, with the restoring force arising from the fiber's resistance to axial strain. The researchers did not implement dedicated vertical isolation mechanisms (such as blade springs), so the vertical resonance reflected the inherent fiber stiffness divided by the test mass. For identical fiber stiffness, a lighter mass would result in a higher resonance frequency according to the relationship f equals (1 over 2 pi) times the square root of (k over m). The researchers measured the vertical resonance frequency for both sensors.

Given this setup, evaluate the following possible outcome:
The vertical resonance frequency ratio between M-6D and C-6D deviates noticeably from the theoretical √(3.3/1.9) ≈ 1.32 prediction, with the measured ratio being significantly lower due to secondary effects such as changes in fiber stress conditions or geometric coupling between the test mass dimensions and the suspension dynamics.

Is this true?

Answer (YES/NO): NO